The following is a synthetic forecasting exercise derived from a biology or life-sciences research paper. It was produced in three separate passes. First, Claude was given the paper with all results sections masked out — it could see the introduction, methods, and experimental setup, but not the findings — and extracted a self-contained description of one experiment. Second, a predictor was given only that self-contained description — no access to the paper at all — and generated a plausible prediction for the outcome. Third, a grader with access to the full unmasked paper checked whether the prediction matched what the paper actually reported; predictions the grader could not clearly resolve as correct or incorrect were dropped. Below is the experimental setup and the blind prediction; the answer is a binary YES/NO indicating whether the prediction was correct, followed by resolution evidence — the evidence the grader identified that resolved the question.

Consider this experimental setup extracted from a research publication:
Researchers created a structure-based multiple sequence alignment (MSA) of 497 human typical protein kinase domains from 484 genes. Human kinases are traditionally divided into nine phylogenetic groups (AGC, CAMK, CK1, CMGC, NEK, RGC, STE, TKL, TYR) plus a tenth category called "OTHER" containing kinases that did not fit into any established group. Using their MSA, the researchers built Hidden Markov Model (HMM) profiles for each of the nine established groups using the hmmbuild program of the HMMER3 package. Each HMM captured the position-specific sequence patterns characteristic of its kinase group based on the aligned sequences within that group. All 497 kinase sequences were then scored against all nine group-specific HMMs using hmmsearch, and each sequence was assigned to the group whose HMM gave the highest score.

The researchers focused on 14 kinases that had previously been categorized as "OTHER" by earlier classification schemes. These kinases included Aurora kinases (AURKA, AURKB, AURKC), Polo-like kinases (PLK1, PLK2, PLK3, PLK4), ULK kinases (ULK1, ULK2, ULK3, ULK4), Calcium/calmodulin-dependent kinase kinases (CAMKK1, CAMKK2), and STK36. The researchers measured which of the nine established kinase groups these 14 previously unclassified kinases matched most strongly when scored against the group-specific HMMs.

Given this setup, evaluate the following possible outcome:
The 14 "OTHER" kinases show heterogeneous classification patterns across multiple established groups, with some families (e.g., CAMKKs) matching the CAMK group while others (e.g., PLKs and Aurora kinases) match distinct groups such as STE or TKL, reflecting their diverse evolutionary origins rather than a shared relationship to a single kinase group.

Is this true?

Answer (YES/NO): NO